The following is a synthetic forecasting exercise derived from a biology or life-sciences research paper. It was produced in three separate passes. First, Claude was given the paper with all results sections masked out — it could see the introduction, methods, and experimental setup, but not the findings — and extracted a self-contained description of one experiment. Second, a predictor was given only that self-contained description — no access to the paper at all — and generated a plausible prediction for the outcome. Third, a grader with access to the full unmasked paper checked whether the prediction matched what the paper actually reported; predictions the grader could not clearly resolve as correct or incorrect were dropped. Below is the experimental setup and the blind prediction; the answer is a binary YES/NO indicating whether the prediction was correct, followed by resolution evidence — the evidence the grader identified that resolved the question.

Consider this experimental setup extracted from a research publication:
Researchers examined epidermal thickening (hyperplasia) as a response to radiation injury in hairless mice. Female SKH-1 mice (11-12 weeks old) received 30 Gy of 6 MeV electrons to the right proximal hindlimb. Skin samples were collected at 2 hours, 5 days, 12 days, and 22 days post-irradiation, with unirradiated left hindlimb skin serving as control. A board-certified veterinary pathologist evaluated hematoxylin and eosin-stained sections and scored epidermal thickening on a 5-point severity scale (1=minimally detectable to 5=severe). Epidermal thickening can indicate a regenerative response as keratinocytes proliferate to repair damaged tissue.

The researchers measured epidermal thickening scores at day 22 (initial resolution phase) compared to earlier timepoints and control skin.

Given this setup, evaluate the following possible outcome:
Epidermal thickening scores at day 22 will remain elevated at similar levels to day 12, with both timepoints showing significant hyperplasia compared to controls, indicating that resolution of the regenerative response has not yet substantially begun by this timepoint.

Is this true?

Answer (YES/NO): NO